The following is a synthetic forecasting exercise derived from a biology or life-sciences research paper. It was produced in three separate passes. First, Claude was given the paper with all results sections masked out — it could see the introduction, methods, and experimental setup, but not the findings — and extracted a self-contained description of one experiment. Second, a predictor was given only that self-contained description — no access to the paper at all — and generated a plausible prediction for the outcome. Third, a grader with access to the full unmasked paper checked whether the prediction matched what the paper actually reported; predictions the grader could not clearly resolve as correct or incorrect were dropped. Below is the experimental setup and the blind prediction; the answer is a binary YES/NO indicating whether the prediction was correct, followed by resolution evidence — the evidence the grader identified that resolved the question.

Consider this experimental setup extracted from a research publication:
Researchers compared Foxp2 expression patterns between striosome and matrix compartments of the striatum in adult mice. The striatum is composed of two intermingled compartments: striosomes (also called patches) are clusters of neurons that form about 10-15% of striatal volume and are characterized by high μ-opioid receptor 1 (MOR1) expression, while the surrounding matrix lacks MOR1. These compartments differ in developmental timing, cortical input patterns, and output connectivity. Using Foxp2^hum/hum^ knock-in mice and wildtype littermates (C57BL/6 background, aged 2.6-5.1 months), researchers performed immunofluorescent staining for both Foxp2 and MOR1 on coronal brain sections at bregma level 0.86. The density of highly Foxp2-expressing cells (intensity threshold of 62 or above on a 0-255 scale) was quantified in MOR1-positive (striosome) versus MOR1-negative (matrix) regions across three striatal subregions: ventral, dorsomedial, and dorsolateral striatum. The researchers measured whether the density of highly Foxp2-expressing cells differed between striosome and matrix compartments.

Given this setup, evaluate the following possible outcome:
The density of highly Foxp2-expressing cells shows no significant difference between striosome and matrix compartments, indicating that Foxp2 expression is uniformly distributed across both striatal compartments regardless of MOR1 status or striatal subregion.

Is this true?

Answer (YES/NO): NO